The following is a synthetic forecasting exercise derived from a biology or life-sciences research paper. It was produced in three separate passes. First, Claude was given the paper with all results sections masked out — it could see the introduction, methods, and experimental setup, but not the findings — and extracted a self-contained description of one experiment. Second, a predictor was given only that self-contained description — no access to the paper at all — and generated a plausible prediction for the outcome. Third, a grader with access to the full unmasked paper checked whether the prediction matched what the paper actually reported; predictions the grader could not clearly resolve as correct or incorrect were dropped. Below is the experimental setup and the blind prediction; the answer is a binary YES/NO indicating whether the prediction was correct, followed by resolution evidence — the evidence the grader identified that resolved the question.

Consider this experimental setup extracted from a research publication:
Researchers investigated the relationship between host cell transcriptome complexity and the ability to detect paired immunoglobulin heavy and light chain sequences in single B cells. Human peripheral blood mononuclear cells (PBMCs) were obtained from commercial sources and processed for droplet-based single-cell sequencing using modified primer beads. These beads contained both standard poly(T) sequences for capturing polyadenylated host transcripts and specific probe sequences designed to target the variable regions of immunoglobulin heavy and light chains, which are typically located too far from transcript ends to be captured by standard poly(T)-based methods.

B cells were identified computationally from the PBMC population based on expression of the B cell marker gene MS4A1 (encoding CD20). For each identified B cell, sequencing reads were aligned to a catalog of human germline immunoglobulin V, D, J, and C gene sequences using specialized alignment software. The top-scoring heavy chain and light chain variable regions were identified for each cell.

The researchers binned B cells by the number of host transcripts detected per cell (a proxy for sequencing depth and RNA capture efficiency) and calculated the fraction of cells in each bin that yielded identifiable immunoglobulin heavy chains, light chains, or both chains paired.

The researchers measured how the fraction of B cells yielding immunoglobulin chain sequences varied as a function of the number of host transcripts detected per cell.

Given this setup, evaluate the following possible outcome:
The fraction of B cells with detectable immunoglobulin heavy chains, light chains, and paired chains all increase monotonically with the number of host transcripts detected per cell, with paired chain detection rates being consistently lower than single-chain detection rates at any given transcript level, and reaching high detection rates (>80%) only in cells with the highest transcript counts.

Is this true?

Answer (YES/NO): NO